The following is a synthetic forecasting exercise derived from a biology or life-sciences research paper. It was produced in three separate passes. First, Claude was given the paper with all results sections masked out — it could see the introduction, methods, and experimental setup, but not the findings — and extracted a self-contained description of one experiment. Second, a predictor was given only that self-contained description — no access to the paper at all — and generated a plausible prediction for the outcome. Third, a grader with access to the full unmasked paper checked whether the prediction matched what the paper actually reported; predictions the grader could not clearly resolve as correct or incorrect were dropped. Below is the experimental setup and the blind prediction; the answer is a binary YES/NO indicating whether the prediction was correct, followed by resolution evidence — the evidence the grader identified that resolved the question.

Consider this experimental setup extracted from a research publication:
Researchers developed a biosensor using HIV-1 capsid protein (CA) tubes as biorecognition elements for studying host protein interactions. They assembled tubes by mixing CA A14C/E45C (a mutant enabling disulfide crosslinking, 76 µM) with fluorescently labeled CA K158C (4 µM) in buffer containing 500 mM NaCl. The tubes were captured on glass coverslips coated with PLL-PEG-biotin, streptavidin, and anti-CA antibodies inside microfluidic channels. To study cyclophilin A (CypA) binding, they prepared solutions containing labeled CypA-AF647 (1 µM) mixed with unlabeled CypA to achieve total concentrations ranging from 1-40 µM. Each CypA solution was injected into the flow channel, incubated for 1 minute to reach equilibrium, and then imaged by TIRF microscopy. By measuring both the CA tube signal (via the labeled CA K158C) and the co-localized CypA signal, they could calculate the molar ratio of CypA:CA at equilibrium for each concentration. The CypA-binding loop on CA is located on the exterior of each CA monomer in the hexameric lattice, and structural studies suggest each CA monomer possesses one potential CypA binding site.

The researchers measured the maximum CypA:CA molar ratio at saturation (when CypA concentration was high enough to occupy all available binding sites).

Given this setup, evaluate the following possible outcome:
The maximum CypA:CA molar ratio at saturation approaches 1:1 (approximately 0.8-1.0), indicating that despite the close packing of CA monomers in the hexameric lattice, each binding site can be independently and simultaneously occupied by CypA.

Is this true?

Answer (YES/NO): NO